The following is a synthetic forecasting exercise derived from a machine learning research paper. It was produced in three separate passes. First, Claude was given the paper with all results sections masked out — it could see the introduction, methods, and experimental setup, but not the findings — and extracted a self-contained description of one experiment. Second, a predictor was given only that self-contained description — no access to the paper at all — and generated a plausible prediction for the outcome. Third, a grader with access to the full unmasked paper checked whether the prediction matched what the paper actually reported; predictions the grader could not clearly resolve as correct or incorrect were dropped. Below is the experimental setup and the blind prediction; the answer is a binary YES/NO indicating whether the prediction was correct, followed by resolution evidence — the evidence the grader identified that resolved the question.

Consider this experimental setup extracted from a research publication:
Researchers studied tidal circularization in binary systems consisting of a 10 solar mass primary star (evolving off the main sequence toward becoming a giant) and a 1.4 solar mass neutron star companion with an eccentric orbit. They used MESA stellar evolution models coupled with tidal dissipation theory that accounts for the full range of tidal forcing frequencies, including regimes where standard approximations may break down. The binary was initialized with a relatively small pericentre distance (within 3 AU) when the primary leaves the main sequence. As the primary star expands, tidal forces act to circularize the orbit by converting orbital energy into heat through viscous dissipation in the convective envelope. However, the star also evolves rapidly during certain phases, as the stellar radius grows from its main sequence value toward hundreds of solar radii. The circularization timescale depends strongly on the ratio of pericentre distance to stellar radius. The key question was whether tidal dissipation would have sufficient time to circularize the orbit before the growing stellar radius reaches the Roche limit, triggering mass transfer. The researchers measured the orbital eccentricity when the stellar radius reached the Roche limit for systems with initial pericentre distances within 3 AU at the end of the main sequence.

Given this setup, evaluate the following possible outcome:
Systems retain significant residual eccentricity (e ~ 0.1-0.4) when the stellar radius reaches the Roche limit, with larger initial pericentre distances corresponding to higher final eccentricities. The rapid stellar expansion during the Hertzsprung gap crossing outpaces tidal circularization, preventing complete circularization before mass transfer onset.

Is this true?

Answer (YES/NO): NO